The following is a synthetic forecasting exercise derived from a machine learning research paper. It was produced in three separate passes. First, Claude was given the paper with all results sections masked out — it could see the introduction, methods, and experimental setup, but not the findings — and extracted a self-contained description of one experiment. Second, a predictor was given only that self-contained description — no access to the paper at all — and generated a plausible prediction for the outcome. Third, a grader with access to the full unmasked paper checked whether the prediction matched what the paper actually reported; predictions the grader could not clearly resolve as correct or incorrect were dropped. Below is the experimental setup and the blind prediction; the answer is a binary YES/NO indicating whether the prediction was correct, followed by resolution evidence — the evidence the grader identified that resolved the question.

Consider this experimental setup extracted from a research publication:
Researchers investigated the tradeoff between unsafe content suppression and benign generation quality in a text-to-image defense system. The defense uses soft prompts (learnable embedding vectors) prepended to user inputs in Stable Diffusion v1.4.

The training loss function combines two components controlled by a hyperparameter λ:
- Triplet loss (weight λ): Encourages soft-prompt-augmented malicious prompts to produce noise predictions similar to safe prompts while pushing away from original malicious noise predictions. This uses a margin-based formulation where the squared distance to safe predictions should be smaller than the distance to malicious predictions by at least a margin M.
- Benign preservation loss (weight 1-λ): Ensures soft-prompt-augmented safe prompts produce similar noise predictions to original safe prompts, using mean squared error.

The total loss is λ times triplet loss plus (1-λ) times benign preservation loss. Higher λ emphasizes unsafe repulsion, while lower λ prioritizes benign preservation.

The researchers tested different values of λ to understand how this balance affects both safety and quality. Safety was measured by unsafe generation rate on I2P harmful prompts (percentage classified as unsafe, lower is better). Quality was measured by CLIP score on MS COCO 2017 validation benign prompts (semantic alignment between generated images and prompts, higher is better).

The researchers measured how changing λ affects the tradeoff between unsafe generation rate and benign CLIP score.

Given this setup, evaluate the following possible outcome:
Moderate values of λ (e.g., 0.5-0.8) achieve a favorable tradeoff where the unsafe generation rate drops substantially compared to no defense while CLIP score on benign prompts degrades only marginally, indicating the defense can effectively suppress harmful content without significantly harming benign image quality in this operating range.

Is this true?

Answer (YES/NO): YES